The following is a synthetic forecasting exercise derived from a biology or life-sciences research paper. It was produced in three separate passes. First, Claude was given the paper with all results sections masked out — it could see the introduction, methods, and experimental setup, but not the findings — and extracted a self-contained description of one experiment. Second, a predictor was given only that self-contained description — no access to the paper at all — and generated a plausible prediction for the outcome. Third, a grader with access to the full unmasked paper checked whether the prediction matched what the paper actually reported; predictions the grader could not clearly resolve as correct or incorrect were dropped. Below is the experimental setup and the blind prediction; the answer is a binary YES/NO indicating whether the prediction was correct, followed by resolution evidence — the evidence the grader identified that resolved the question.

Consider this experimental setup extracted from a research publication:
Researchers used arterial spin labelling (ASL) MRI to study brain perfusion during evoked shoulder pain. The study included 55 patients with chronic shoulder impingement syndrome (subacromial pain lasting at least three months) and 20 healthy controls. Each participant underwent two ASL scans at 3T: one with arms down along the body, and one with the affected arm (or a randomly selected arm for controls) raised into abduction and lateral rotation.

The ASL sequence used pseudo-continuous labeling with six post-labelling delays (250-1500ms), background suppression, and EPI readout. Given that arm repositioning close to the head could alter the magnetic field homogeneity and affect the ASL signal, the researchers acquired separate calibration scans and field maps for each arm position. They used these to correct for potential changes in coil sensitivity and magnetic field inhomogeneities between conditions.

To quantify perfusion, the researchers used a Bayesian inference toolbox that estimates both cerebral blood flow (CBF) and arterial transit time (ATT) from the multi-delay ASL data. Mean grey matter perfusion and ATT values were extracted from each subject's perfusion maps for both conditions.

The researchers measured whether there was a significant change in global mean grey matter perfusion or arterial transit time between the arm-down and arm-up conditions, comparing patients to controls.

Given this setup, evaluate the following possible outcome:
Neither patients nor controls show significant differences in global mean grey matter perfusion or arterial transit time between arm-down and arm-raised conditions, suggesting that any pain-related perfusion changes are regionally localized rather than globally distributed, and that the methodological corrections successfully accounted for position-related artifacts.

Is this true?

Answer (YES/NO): YES